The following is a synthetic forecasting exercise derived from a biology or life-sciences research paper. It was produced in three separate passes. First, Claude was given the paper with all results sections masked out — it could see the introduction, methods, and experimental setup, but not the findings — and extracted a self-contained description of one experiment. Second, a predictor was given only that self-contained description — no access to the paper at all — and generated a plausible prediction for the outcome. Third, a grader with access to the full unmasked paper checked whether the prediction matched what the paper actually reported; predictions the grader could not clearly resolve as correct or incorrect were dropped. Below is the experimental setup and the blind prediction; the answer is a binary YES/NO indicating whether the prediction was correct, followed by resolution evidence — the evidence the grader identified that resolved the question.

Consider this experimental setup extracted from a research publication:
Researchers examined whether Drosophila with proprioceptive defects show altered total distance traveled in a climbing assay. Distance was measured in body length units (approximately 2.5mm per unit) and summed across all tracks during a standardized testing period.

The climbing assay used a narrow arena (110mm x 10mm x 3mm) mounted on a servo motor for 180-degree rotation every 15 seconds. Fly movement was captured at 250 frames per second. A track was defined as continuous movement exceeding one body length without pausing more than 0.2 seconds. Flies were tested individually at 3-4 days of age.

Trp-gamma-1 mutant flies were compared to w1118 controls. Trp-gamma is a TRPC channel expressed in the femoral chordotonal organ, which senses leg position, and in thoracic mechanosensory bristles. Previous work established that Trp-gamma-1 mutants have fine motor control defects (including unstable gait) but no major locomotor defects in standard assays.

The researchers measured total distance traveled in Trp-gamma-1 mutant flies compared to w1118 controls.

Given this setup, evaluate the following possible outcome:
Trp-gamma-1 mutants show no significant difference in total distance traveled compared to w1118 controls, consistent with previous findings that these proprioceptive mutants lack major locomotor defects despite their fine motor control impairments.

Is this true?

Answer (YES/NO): NO